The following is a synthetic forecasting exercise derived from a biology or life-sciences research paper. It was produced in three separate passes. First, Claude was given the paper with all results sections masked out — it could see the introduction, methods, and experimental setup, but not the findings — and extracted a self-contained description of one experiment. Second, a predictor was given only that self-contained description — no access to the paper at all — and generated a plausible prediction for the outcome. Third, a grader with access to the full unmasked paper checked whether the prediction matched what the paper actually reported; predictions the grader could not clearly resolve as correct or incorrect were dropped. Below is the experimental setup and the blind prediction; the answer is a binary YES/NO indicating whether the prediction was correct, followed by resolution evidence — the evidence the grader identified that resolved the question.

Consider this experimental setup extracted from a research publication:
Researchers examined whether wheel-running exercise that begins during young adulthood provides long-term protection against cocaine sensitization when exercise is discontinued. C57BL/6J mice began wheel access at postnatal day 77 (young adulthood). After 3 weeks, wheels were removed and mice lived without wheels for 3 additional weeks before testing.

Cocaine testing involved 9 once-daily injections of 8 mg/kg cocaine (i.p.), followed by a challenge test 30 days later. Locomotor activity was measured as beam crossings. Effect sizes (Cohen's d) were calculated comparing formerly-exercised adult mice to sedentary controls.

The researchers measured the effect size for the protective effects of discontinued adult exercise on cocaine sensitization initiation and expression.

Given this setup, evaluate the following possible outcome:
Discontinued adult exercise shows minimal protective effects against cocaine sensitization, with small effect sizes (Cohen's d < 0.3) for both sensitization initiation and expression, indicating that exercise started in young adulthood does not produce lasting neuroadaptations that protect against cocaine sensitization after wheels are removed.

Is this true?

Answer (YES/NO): YES